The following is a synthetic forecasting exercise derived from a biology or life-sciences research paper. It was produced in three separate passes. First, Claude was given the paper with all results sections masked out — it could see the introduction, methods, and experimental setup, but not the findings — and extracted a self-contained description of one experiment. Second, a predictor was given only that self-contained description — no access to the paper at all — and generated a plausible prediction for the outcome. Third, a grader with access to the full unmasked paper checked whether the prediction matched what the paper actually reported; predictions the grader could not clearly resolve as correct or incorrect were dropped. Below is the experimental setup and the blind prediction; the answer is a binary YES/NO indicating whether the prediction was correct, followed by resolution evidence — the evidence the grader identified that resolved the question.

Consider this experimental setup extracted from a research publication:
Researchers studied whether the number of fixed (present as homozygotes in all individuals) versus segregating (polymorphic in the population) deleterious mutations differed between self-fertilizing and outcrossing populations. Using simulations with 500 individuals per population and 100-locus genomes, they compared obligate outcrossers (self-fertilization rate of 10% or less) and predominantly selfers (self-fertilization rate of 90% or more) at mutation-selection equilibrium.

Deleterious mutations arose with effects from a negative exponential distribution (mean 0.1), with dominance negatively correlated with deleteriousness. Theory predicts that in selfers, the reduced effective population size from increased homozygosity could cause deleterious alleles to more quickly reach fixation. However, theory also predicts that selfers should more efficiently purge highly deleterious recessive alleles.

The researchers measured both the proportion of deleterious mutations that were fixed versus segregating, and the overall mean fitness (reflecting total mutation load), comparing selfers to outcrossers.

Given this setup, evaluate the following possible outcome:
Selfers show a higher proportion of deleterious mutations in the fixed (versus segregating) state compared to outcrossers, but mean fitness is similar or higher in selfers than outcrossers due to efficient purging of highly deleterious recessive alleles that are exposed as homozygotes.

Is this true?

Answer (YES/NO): YES